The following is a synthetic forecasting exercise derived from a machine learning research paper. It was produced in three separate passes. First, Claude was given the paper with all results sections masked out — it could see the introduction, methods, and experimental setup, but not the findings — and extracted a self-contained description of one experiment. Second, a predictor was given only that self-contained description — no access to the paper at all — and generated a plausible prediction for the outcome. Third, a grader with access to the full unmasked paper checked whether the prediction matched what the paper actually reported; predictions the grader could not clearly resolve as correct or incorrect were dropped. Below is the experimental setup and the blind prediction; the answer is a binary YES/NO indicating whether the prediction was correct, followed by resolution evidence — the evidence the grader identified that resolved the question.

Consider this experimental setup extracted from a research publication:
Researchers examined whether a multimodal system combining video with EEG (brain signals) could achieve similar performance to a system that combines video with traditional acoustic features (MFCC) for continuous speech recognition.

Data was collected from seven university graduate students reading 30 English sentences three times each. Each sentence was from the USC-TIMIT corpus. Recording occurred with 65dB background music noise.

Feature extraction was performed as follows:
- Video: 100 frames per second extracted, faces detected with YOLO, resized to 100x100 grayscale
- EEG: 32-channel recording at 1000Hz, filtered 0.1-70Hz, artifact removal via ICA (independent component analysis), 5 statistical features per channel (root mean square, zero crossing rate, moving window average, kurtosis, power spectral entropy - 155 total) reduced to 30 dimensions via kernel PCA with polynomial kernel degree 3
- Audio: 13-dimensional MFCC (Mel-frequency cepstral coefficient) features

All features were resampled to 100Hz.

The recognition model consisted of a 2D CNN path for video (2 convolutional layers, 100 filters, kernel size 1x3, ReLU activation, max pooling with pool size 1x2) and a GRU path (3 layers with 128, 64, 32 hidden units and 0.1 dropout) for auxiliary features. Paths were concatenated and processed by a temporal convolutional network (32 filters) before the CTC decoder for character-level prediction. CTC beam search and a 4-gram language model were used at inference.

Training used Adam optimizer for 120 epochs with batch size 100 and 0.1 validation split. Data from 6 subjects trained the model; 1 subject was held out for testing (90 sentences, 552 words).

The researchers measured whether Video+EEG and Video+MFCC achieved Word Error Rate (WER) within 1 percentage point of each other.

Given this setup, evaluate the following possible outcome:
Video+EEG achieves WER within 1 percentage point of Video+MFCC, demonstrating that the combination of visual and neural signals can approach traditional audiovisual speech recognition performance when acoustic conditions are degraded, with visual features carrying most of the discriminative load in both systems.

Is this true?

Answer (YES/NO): YES